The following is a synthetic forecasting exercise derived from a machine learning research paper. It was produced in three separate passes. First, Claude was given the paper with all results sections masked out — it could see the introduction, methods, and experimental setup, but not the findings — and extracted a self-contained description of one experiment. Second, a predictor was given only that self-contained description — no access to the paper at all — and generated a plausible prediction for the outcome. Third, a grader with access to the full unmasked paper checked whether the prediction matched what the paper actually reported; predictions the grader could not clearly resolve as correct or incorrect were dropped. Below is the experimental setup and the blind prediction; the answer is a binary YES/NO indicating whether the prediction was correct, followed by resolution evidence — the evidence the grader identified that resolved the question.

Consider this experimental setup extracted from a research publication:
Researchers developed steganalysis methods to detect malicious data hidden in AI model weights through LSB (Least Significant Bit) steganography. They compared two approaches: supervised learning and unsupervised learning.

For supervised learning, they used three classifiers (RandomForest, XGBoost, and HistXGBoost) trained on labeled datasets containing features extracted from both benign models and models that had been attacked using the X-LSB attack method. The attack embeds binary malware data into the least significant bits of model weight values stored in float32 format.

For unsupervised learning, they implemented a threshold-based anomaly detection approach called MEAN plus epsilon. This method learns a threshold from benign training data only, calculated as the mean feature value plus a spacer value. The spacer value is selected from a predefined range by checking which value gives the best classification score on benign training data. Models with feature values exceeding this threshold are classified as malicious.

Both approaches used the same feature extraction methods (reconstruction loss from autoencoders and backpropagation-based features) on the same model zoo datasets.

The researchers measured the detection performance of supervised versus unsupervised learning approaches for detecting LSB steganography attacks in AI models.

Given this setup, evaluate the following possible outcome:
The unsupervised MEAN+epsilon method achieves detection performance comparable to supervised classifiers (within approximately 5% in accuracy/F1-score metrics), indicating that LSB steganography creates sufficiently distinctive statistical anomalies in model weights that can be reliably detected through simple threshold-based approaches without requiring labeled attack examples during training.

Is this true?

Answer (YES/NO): NO